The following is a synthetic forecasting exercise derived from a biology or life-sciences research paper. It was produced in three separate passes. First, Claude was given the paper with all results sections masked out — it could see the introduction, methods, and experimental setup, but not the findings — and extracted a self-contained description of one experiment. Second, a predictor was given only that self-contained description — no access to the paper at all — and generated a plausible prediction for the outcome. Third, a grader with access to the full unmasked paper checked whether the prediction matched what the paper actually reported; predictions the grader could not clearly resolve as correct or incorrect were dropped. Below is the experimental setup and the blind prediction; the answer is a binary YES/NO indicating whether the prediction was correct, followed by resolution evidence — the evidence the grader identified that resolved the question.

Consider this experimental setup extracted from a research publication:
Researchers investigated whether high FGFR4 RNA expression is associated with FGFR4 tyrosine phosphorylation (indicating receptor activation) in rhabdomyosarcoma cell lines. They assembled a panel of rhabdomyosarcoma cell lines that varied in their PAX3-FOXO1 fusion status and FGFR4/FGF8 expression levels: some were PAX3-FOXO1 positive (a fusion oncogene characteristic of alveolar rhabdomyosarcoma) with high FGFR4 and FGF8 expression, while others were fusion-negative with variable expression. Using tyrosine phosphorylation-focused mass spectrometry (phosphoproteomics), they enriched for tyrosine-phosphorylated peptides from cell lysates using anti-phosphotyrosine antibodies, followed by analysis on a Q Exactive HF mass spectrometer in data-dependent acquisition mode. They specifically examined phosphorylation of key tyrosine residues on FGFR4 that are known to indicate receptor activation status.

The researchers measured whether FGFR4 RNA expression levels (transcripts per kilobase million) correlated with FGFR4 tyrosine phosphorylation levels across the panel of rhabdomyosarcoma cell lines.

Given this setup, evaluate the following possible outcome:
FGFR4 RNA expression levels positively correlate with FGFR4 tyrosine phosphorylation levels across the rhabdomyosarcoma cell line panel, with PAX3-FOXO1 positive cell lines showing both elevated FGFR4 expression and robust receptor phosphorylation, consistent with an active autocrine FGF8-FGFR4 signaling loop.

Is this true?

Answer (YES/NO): YES